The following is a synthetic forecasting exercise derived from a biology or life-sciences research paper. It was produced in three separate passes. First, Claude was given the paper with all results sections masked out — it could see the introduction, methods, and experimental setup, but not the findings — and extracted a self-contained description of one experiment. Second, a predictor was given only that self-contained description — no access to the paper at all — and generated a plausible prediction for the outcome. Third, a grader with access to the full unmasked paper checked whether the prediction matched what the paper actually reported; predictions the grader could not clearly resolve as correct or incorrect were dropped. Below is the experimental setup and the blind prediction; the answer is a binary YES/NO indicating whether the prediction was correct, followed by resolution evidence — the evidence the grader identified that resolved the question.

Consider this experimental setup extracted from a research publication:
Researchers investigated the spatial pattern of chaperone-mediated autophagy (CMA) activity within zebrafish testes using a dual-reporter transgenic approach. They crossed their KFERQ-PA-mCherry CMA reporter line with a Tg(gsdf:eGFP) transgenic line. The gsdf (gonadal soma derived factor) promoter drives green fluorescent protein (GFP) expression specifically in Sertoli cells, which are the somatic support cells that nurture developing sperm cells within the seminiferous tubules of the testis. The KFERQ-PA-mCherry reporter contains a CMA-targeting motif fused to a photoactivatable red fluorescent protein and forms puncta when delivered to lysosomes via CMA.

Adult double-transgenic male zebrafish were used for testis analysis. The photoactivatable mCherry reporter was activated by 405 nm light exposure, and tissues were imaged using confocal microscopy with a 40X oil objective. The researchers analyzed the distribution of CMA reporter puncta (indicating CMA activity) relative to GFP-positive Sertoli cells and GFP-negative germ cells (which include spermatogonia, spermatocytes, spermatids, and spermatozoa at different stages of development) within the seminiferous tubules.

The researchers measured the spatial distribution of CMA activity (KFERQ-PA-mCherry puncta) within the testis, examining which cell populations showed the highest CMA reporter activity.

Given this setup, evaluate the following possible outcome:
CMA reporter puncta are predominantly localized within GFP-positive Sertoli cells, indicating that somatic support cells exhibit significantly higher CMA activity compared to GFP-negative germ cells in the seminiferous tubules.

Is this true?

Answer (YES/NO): YES